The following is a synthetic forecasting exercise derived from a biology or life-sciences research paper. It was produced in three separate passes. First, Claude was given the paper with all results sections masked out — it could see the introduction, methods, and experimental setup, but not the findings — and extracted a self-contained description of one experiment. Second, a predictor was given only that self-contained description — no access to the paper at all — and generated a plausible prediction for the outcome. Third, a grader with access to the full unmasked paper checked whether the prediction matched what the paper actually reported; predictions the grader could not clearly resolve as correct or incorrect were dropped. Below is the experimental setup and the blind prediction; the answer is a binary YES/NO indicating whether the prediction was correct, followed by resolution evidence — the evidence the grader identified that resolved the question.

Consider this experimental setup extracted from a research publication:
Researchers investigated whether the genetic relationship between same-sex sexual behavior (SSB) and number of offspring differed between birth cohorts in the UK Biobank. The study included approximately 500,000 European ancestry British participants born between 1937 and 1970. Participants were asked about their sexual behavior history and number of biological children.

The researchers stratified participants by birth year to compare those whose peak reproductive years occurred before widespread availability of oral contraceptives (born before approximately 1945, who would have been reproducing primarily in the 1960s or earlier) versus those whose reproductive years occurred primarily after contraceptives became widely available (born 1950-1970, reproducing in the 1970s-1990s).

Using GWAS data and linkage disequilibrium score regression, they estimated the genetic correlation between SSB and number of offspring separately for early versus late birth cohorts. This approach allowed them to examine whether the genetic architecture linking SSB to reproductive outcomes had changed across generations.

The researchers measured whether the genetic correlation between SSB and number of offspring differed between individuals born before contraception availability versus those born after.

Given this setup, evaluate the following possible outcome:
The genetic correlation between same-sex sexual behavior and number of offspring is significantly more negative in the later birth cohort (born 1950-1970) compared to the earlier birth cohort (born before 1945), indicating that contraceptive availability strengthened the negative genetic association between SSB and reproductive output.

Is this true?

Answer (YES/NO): YES